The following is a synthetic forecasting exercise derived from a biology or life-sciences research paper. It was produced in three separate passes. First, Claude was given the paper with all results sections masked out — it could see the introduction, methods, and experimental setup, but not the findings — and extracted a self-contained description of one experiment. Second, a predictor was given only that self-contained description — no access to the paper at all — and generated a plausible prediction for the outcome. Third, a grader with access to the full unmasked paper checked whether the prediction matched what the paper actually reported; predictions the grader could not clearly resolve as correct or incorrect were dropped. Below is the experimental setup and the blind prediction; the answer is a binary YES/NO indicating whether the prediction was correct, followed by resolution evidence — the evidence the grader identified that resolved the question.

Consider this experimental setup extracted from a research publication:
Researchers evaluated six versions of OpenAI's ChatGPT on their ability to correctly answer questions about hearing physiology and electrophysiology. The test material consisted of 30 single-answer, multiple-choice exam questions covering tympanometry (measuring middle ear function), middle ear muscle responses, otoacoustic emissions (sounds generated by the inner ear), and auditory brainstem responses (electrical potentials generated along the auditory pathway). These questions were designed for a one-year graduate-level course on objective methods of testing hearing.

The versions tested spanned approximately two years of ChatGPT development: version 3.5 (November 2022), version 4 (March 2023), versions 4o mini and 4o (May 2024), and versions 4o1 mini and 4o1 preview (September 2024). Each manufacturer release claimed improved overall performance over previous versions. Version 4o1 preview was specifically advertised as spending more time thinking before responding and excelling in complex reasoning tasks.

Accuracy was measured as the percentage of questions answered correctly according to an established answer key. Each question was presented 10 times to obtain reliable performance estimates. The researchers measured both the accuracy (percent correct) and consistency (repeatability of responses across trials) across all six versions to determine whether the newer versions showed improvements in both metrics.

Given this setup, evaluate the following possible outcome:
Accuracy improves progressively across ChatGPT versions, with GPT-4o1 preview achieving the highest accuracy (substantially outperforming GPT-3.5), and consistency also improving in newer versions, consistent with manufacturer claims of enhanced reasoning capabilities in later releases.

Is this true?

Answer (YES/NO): NO